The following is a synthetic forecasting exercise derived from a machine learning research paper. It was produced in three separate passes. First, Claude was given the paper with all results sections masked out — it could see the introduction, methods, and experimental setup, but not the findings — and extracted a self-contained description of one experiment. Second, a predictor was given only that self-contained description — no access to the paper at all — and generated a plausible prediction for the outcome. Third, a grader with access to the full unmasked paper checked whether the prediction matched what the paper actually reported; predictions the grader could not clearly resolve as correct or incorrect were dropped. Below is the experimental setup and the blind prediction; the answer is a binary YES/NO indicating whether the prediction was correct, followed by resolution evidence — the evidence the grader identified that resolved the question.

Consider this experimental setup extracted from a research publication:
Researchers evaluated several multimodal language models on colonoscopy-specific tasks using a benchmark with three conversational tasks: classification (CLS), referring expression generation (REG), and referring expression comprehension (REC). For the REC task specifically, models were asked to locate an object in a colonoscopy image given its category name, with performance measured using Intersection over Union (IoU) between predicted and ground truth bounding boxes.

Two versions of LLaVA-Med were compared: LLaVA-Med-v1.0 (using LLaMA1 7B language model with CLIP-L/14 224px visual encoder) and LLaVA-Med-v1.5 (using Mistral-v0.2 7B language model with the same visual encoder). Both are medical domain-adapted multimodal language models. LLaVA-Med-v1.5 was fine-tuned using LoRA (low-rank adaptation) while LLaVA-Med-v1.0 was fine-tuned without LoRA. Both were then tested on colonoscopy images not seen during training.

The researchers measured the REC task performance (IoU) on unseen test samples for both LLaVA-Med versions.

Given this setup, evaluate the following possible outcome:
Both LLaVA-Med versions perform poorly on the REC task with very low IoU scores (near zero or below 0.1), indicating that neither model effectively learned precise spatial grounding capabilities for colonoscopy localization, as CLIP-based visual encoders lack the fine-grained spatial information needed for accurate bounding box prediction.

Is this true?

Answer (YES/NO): NO